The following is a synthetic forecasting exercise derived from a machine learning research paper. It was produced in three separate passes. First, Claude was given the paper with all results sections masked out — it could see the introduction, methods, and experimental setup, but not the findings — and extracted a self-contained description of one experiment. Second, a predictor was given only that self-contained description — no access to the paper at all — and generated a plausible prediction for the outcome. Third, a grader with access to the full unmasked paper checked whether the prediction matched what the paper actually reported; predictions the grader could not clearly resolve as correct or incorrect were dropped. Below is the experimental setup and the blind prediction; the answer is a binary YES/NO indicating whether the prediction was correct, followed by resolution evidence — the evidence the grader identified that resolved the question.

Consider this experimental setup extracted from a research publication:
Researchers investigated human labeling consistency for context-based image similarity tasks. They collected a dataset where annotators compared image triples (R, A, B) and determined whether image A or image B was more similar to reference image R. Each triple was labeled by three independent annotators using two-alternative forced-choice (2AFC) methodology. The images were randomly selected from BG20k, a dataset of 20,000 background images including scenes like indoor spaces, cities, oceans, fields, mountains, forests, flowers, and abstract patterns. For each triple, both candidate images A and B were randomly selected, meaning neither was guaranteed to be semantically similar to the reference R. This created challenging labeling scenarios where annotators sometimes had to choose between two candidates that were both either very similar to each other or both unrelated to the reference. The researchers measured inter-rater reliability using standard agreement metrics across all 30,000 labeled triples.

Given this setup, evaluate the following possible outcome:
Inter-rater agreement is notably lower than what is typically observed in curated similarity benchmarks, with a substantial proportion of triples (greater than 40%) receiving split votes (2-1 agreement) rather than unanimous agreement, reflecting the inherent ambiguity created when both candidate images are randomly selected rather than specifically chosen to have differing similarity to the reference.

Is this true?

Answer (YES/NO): NO